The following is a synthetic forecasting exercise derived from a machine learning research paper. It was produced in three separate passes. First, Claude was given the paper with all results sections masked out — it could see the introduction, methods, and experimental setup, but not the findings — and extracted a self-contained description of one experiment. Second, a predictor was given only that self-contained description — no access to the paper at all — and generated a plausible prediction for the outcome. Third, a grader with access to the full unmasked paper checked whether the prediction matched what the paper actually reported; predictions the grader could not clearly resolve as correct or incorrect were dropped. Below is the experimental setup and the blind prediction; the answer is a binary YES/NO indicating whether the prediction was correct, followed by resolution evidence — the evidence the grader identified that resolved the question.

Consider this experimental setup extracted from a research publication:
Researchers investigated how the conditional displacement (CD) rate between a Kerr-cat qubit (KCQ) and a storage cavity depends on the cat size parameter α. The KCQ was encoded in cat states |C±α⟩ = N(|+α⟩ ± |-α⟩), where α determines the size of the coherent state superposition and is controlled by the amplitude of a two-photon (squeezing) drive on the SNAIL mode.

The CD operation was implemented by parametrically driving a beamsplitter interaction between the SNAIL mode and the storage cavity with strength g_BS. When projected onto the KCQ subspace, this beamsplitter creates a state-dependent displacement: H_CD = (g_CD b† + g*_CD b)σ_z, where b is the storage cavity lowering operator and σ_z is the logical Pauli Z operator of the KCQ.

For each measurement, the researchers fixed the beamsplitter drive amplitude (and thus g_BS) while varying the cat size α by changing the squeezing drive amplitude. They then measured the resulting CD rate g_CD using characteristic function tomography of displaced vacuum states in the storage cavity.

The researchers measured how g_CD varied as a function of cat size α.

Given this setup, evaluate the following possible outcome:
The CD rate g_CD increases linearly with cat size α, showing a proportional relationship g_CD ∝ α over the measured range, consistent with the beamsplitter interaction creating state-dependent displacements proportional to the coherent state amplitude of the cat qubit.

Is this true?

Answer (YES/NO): YES